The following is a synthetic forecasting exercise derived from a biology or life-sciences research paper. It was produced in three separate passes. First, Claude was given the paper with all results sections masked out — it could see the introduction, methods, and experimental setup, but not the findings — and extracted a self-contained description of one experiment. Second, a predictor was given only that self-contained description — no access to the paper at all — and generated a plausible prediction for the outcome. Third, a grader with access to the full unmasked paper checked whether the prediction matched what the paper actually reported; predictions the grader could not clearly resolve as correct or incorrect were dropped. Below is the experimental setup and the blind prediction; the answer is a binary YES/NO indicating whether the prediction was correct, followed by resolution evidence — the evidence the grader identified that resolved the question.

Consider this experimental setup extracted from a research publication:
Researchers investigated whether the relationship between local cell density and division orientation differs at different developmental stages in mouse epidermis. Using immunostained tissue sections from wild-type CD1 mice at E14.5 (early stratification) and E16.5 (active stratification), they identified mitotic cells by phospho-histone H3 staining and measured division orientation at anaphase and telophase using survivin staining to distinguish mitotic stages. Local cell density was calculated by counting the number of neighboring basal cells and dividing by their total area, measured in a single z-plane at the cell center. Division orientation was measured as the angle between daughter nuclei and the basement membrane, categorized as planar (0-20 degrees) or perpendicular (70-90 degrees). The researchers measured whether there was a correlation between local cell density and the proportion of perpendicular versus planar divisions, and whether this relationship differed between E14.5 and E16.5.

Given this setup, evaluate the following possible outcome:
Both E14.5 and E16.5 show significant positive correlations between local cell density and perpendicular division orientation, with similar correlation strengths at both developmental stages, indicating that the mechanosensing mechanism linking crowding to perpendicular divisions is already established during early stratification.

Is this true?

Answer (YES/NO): NO